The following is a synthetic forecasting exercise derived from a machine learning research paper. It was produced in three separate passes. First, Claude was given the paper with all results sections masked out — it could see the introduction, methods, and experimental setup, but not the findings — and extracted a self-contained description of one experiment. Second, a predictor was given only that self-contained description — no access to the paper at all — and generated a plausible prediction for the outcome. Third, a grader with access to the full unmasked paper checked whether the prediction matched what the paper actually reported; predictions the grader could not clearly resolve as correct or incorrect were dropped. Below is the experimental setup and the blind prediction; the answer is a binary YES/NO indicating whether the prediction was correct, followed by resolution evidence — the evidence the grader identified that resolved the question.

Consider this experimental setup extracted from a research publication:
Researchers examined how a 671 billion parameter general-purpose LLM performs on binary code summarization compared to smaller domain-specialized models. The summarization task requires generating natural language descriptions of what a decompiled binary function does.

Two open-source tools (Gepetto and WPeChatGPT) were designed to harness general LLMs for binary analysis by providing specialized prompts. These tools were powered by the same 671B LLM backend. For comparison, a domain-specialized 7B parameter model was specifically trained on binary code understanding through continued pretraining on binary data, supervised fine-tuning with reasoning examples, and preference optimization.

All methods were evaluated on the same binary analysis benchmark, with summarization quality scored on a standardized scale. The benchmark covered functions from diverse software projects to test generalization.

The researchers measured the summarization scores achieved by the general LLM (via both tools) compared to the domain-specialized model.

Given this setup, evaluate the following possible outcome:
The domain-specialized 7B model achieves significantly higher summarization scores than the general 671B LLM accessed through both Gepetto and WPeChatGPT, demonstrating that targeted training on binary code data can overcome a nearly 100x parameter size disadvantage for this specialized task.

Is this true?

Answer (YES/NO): NO